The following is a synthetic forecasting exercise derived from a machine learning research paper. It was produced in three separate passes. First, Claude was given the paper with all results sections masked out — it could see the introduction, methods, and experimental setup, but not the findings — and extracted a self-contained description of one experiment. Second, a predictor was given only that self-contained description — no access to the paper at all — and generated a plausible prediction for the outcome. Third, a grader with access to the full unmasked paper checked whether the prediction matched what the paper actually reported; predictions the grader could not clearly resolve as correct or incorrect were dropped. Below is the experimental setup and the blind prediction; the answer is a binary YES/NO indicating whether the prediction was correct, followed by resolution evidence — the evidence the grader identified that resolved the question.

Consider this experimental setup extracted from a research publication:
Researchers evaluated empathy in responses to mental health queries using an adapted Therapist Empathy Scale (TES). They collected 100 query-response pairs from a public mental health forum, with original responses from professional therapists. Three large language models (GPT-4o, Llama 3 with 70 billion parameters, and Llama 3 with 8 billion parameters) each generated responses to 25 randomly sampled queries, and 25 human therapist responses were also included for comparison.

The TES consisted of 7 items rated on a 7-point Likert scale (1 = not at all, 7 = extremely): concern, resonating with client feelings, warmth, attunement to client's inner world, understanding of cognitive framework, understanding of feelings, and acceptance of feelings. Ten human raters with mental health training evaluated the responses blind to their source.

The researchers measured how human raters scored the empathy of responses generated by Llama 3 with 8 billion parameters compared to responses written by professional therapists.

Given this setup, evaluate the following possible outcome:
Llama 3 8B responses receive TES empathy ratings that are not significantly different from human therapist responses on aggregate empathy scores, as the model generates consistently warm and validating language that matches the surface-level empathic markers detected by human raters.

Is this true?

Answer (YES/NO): YES